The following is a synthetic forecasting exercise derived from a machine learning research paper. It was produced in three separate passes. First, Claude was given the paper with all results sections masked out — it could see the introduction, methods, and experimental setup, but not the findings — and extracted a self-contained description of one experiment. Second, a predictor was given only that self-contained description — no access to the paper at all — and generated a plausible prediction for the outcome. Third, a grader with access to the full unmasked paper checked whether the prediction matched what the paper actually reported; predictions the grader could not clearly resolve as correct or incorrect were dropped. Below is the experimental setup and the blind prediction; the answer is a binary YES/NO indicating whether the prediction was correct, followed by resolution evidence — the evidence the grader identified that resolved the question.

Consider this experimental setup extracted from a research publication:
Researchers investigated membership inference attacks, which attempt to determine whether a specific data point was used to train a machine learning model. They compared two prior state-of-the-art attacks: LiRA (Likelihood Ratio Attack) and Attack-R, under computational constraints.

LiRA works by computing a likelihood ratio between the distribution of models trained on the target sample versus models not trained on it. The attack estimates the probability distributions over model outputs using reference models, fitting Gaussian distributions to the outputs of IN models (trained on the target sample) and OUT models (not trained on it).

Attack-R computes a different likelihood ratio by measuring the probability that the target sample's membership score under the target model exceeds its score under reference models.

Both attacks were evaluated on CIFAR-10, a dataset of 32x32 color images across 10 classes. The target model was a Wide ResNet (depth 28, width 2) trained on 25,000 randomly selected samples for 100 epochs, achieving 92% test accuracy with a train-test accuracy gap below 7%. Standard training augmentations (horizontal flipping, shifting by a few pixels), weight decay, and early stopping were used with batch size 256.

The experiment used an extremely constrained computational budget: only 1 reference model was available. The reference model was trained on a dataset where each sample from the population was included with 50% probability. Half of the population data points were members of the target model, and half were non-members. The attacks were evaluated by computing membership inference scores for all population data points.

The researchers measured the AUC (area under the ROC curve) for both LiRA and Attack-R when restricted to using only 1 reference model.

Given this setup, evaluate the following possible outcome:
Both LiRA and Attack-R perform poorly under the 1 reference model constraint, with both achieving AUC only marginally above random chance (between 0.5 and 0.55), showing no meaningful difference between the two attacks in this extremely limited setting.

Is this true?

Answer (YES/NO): NO